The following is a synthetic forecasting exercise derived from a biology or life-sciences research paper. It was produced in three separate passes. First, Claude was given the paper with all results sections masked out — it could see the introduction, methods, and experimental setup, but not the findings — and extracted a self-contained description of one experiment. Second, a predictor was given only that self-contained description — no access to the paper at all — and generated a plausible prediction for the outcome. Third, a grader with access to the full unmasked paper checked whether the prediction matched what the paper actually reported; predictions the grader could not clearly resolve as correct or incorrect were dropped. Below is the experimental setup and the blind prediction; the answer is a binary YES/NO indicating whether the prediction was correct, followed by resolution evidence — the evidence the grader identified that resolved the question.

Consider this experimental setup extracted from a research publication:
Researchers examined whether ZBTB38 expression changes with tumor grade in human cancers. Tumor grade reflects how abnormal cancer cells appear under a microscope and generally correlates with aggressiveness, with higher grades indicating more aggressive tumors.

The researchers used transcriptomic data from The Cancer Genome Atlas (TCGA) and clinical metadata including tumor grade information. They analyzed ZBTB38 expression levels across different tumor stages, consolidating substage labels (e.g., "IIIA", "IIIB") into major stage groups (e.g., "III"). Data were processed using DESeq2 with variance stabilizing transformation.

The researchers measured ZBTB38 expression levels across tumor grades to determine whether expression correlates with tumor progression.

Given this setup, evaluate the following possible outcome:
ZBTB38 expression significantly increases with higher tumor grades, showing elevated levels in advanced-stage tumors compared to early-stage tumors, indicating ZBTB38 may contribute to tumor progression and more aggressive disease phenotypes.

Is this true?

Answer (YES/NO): YES